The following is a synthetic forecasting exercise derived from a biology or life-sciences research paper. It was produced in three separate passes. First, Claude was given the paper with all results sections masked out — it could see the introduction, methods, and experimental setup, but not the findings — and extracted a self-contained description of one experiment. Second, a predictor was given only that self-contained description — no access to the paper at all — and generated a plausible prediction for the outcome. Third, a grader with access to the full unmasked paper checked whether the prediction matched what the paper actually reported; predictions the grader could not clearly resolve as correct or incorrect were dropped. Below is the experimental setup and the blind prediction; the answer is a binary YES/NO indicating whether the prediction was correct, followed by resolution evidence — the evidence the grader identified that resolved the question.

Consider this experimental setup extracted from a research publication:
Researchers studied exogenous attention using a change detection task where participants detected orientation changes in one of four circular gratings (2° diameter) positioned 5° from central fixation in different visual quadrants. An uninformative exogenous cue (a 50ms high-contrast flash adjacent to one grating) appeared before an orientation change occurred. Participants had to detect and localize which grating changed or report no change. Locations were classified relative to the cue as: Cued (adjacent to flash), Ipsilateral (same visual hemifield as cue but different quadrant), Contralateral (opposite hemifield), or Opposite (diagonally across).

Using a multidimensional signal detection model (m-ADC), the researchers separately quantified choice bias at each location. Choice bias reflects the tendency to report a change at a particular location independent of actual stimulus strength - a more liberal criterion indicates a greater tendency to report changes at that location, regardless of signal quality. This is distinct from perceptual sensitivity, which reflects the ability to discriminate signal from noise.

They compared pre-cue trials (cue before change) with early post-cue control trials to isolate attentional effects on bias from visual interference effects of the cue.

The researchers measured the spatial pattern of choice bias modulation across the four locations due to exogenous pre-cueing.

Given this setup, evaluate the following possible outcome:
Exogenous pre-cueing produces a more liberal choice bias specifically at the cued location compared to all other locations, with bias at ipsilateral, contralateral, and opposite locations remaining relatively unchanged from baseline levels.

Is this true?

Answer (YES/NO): NO